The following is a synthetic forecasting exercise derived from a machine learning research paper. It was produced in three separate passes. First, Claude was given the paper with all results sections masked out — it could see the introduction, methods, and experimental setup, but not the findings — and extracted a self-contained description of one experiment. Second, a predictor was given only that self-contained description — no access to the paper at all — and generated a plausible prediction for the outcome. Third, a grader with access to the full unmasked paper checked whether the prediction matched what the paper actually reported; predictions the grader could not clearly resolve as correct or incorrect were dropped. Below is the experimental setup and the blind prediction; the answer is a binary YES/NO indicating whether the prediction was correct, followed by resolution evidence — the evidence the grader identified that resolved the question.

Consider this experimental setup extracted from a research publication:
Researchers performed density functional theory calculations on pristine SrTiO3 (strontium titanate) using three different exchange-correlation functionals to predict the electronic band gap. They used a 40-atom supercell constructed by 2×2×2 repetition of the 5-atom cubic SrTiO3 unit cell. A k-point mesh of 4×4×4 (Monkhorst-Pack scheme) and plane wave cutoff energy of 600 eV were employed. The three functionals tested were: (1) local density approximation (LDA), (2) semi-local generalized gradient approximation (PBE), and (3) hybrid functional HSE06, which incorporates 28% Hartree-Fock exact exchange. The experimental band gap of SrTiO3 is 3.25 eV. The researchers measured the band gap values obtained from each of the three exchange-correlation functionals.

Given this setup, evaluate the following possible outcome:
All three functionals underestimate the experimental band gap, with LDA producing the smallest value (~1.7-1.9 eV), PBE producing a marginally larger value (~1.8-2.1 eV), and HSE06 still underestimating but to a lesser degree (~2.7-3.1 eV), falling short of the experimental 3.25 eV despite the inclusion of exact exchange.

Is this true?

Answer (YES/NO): NO